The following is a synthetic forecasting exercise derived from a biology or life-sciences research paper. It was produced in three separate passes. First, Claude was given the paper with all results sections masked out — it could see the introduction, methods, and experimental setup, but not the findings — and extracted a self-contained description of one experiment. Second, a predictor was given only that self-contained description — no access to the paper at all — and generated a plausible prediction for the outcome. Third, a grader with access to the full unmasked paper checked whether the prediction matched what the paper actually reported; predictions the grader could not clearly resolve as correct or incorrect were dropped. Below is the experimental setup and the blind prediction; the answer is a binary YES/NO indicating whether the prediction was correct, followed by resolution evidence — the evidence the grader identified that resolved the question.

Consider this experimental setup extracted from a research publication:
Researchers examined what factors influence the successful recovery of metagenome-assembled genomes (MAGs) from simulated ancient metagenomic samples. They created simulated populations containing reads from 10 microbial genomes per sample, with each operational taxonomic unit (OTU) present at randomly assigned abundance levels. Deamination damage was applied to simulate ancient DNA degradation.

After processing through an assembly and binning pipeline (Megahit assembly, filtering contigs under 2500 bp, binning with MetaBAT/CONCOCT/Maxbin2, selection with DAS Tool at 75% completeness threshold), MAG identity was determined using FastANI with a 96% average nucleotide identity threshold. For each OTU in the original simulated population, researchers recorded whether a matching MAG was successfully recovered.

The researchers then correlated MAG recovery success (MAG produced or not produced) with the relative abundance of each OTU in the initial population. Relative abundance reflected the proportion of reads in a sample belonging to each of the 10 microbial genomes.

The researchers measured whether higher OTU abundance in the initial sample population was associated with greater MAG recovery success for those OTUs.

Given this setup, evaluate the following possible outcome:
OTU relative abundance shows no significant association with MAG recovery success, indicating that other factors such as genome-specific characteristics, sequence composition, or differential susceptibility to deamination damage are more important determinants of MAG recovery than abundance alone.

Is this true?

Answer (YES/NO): NO